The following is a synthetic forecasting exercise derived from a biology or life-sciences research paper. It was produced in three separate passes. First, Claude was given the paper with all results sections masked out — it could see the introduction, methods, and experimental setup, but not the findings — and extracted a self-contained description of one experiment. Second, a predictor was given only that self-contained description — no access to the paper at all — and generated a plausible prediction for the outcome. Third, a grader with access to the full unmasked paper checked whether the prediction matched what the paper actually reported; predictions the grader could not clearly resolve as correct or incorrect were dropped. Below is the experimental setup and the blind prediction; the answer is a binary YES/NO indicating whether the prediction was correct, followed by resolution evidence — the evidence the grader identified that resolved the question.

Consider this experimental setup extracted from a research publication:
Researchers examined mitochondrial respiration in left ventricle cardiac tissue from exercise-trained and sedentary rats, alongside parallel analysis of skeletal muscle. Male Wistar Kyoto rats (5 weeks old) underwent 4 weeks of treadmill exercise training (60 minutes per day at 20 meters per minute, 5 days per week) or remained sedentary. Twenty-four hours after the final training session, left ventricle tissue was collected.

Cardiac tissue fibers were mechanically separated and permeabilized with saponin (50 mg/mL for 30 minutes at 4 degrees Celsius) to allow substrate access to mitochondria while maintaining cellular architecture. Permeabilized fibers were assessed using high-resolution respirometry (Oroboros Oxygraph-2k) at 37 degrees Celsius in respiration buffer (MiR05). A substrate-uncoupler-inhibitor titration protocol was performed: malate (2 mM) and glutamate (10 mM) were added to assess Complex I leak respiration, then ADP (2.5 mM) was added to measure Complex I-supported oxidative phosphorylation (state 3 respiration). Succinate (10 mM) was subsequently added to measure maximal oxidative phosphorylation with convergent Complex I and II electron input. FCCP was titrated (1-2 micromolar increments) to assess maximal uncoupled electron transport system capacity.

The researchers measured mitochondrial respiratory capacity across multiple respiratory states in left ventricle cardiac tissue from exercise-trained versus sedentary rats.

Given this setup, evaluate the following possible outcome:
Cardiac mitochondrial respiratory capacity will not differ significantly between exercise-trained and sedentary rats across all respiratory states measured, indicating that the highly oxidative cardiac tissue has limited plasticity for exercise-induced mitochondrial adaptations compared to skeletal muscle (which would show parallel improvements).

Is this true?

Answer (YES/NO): NO